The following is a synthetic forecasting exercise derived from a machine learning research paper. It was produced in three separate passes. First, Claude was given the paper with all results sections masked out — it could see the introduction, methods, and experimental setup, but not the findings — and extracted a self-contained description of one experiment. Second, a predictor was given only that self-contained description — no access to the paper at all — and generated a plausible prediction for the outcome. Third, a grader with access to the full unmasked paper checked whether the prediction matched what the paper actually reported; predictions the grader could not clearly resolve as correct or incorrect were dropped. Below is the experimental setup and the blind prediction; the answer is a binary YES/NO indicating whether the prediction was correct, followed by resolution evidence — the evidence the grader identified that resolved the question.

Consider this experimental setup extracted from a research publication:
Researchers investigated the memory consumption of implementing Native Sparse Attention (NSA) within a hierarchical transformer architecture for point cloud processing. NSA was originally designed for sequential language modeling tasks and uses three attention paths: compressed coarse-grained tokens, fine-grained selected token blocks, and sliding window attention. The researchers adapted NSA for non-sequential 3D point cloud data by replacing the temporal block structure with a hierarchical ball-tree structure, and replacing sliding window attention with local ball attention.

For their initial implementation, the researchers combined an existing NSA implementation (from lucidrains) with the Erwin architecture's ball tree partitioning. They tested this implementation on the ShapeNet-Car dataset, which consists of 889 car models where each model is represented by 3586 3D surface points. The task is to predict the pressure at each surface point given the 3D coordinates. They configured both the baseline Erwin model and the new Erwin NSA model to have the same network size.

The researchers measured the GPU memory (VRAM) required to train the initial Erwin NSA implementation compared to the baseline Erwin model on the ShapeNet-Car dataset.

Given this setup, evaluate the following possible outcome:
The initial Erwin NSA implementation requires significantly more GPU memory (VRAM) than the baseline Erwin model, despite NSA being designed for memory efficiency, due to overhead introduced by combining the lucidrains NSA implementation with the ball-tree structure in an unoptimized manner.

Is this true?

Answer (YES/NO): YES